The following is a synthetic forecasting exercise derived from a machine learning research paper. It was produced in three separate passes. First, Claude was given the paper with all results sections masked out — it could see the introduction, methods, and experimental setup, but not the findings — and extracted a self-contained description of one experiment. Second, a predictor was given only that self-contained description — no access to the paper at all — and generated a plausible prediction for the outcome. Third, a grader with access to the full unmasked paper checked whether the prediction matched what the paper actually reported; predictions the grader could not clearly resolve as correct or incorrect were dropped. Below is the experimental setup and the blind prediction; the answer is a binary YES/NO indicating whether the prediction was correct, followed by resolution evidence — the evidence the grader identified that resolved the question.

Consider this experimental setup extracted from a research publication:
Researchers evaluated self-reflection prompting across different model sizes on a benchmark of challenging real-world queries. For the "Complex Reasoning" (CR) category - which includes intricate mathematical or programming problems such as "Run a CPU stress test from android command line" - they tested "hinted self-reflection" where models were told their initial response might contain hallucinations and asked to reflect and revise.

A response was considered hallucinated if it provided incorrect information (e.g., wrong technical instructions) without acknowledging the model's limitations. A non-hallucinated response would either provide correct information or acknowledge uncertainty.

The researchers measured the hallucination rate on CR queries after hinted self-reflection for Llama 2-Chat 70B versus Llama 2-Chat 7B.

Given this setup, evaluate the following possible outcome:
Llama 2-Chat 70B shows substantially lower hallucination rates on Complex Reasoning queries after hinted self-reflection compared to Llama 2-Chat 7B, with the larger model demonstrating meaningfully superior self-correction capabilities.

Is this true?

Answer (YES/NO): NO